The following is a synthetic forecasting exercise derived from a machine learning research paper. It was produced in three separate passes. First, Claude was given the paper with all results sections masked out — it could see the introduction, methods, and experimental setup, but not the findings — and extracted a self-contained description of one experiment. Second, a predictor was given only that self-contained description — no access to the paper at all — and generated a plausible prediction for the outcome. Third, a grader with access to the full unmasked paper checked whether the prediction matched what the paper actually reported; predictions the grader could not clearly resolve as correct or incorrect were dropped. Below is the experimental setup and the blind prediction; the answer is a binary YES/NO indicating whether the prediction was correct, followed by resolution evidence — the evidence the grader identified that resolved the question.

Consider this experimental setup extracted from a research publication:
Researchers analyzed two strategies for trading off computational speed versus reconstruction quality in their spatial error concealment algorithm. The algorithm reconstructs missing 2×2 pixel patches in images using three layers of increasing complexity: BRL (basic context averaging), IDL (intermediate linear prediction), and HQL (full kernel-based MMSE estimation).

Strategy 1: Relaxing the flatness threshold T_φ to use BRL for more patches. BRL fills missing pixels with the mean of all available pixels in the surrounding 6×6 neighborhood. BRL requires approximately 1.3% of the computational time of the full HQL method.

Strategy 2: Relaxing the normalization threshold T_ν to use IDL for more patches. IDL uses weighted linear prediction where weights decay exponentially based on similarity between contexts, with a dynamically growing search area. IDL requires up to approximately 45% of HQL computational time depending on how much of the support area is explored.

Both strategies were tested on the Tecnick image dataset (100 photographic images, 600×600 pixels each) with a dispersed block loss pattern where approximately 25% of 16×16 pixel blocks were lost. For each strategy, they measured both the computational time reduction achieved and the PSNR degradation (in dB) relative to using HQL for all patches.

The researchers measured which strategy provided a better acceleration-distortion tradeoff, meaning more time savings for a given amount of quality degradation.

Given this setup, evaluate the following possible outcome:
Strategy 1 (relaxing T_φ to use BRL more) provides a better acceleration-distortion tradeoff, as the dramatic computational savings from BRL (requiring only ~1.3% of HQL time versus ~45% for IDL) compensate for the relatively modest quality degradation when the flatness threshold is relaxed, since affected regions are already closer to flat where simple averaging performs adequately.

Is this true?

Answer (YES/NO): NO